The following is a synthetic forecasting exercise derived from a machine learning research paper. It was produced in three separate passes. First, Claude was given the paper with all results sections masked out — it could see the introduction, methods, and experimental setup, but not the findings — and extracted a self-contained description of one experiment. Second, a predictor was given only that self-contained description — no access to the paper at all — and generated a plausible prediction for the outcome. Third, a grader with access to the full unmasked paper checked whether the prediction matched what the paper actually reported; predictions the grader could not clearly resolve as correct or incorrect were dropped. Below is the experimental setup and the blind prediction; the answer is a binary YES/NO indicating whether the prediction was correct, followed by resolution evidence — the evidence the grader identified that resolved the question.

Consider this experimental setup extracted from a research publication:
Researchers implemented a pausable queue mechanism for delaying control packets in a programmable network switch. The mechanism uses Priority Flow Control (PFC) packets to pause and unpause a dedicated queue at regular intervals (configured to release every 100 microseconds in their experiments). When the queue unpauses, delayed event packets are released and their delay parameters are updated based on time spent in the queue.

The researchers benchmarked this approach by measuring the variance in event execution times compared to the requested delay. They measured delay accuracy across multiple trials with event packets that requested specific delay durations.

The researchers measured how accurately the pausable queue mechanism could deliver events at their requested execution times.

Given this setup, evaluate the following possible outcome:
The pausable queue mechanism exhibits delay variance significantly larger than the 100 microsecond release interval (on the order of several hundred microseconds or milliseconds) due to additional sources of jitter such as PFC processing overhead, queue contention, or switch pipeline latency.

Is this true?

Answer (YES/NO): NO